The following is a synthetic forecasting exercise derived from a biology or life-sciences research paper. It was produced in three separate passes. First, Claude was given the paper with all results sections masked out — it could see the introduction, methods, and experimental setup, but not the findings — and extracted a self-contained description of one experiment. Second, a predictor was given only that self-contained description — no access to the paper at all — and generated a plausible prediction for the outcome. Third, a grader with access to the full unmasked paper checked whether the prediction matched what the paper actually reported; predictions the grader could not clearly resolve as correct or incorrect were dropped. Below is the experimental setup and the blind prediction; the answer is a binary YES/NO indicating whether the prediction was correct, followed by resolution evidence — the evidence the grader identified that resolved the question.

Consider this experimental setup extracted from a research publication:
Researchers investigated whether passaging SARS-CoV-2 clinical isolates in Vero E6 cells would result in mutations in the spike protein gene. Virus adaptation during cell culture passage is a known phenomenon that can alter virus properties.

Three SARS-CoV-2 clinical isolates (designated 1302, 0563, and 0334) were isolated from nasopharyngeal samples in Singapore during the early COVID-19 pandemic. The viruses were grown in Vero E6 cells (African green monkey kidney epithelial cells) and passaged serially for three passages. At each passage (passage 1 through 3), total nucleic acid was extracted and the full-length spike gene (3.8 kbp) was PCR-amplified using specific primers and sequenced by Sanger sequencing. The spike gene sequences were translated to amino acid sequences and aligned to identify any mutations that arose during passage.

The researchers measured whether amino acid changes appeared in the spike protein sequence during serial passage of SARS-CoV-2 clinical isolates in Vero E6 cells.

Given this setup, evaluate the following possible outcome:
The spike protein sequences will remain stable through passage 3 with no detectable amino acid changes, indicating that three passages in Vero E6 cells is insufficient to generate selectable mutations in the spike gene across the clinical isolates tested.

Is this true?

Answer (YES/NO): NO